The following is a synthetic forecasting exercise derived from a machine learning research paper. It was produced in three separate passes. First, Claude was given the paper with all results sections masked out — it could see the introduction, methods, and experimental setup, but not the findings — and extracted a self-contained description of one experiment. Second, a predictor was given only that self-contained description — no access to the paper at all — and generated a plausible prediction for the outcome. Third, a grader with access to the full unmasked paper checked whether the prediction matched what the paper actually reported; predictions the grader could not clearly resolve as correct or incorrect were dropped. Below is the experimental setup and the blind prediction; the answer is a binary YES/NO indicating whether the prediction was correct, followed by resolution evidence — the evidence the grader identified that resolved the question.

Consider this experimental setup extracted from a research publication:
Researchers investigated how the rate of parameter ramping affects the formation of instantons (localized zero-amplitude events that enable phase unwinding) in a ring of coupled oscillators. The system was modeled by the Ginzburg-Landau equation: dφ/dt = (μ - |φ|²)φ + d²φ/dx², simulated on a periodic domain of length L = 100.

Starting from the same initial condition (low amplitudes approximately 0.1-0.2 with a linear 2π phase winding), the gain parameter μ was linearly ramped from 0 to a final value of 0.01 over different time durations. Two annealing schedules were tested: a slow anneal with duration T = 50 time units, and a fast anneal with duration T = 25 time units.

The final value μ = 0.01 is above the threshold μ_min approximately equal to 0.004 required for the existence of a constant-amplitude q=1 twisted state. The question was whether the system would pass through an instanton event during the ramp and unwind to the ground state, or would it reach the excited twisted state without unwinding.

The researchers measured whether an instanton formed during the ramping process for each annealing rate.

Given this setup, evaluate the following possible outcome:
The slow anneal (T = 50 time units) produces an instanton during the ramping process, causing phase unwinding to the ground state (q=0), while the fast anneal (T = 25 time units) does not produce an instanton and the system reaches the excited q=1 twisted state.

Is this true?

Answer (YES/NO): YES